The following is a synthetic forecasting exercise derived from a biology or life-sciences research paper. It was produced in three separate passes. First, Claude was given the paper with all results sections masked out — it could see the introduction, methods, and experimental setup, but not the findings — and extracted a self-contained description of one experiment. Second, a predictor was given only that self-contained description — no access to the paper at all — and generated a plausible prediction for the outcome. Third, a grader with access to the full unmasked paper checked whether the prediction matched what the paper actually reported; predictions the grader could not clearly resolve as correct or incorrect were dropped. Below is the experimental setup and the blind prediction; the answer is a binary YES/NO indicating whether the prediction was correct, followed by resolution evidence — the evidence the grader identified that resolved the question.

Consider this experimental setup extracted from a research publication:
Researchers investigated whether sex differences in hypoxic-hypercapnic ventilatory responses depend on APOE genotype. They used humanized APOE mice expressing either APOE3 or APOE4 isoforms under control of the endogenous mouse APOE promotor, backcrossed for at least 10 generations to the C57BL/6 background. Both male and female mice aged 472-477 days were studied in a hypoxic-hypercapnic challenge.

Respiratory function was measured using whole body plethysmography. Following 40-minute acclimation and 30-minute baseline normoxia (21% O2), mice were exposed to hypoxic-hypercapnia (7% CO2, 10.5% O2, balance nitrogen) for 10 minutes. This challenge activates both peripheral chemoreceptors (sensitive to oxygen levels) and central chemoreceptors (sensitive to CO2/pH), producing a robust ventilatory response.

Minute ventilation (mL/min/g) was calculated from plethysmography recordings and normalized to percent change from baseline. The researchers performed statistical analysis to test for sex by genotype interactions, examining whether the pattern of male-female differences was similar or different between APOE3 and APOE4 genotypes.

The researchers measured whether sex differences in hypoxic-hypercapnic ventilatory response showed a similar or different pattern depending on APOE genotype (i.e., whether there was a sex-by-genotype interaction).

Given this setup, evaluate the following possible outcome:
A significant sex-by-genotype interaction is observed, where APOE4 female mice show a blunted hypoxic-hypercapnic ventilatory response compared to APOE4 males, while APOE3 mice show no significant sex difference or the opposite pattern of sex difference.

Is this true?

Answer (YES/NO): NO